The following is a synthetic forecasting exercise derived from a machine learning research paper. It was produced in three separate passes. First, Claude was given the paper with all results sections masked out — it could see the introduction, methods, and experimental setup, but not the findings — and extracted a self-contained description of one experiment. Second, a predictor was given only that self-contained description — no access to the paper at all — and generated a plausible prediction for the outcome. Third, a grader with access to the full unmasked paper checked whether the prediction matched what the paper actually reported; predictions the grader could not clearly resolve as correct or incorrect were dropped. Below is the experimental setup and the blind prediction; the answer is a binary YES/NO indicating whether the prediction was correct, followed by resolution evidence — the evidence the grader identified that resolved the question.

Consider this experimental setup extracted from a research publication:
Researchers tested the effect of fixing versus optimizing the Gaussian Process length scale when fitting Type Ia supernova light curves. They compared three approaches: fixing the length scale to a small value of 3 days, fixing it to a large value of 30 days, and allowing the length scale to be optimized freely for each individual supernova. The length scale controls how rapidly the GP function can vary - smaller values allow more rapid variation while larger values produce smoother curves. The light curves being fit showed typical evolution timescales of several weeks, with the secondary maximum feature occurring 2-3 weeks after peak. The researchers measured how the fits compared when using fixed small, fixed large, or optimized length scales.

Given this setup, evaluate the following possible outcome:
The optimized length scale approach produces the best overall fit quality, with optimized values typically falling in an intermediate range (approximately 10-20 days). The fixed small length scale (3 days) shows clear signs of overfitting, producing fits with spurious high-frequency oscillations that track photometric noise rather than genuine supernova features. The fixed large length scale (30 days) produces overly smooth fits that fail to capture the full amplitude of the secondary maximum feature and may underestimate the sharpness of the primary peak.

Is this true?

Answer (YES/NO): YES